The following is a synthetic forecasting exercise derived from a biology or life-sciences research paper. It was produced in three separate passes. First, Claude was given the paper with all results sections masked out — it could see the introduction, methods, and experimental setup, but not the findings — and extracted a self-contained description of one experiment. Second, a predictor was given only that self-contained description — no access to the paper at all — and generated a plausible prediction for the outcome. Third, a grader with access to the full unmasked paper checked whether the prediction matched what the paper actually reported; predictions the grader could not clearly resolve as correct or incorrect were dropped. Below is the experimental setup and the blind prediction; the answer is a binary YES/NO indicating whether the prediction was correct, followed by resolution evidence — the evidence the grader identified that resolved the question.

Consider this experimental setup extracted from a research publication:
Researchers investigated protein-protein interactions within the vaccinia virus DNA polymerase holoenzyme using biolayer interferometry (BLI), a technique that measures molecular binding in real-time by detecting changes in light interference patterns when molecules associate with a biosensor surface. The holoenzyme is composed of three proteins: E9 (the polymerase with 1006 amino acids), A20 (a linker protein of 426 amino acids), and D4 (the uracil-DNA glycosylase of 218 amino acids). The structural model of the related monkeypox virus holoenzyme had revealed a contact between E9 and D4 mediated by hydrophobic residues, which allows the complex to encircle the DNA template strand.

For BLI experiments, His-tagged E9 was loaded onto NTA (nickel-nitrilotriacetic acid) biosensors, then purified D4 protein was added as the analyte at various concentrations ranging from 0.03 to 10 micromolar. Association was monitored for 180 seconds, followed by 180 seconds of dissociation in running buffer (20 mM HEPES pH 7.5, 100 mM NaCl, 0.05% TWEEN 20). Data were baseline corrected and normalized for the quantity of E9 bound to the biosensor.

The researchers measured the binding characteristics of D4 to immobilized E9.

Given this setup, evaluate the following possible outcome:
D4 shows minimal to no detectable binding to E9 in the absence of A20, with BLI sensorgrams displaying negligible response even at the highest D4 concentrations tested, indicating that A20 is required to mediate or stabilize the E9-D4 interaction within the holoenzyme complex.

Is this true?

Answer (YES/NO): NO